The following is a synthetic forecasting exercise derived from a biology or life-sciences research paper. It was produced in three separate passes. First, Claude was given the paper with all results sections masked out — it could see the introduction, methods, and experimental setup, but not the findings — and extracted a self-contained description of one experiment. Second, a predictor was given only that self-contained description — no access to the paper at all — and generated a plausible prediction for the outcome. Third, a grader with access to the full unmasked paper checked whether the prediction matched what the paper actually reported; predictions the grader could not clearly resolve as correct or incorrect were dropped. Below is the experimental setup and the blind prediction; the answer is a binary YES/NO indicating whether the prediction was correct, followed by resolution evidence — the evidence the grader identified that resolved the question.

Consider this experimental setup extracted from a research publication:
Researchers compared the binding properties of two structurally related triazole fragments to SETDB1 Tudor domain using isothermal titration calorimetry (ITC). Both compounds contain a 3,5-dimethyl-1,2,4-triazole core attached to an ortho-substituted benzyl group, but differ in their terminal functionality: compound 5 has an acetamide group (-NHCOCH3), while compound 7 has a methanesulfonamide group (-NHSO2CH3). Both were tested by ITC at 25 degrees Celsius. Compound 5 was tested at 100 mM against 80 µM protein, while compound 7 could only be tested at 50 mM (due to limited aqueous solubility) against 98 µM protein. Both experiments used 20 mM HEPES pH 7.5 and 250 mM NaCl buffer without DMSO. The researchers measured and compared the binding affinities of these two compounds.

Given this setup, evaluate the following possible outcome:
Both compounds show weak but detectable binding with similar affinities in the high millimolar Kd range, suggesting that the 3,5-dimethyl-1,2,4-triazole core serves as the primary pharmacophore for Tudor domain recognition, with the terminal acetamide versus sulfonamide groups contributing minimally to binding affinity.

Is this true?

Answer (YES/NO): NO